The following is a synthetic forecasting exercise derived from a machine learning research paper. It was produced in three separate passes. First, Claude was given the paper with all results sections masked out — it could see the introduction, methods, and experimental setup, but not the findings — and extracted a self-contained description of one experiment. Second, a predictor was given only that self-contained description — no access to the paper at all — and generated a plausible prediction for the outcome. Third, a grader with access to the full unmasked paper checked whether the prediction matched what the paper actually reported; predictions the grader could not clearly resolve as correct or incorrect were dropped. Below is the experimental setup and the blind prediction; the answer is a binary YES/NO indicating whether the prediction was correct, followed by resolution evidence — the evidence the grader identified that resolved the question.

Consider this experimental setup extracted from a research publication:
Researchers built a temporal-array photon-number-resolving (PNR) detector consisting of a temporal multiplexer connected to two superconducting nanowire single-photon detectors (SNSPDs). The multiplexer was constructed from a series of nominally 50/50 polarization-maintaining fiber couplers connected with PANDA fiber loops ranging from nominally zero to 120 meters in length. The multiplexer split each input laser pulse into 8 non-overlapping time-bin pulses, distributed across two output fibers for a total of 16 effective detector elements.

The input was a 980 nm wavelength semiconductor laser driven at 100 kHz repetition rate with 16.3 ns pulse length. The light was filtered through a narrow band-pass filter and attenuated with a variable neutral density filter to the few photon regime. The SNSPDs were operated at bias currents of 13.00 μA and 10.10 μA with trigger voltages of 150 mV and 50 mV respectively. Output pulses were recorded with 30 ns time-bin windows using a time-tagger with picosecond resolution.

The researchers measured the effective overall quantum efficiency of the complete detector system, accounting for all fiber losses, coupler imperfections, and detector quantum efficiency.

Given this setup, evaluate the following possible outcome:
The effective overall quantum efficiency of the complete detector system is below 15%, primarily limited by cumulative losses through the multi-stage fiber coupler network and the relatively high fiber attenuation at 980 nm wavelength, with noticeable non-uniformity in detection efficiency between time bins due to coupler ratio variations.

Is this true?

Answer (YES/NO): NO